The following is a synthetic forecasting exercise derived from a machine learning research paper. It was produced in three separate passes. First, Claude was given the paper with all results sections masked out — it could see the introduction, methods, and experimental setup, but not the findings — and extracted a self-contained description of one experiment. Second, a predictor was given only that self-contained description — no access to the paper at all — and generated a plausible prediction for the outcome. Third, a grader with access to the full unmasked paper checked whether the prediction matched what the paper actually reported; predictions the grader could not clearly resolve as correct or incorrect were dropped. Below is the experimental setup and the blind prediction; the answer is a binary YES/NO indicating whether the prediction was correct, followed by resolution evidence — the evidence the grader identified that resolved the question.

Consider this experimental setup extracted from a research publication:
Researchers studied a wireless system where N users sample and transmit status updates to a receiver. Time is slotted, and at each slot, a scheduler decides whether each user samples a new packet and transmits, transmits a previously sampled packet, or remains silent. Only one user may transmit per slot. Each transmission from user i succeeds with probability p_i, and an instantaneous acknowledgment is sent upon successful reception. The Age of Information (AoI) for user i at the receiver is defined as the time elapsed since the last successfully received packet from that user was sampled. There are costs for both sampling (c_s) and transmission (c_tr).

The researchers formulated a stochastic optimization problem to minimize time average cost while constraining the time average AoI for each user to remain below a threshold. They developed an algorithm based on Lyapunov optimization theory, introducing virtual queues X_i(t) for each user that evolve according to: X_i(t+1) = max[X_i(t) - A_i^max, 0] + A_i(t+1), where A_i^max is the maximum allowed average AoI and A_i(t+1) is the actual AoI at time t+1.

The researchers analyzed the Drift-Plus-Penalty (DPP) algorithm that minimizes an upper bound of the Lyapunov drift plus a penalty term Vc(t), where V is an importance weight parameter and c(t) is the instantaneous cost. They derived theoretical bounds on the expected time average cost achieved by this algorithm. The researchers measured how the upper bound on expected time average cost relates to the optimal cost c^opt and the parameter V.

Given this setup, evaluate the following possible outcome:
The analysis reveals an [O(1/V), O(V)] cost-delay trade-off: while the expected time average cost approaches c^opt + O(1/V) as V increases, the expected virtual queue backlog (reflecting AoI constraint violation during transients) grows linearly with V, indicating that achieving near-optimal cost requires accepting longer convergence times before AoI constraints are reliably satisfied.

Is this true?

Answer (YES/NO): YES